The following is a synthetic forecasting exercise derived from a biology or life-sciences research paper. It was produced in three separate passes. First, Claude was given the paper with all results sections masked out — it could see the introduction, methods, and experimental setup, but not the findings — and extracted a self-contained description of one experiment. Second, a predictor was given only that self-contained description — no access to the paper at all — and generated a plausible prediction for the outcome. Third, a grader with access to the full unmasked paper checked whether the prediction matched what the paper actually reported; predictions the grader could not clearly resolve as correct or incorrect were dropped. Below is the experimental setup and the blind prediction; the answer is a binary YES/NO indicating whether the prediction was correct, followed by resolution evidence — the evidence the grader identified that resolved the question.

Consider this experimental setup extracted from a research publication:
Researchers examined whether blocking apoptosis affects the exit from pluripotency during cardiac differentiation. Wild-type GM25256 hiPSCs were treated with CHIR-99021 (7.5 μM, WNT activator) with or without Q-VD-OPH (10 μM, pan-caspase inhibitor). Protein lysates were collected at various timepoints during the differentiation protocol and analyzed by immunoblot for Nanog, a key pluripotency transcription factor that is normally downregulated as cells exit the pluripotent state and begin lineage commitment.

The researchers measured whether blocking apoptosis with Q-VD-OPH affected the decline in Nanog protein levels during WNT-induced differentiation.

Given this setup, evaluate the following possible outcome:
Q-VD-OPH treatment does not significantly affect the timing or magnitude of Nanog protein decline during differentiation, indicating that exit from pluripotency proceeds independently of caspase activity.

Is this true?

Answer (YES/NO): YES